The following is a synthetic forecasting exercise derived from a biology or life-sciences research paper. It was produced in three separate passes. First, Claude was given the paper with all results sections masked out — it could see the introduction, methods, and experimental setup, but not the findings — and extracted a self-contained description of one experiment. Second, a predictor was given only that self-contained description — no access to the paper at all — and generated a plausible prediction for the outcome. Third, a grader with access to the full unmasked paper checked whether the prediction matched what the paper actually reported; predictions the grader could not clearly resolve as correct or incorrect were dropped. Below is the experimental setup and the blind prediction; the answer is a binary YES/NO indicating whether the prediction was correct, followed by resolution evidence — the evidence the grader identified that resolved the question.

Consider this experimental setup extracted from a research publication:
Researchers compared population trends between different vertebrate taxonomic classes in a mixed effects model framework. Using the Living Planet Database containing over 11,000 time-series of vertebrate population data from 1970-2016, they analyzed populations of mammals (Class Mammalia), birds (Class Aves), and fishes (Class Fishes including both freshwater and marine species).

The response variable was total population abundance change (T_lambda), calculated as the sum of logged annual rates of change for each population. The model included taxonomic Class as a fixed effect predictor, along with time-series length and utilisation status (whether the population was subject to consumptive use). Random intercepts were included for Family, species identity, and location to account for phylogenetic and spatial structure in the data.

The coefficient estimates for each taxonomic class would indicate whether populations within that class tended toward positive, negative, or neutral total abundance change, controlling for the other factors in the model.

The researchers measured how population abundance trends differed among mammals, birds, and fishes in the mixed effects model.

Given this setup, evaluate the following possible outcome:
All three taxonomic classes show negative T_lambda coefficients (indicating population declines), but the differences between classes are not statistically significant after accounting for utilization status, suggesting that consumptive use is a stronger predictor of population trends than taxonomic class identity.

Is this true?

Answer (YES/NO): NO